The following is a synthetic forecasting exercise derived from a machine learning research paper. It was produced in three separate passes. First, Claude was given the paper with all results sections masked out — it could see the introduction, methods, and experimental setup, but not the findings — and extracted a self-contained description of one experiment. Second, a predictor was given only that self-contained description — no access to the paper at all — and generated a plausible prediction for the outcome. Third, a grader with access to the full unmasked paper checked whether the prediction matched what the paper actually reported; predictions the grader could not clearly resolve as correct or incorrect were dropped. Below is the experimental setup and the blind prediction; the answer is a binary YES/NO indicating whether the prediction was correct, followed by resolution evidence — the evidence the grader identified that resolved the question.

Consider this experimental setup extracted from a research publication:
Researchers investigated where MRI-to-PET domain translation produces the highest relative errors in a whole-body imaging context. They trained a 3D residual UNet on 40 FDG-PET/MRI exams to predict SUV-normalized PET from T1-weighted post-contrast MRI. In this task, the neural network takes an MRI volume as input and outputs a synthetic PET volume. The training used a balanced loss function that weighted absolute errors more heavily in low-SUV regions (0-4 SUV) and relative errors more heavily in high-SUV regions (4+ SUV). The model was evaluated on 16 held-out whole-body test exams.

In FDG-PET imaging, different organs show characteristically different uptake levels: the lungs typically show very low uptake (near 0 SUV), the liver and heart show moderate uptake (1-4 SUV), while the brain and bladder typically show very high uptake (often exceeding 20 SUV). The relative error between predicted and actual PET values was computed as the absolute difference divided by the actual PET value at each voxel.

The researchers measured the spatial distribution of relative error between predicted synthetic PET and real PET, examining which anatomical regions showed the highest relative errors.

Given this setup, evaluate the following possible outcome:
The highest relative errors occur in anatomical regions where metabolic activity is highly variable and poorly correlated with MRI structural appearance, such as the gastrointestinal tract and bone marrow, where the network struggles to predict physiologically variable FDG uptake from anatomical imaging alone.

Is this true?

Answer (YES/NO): NO